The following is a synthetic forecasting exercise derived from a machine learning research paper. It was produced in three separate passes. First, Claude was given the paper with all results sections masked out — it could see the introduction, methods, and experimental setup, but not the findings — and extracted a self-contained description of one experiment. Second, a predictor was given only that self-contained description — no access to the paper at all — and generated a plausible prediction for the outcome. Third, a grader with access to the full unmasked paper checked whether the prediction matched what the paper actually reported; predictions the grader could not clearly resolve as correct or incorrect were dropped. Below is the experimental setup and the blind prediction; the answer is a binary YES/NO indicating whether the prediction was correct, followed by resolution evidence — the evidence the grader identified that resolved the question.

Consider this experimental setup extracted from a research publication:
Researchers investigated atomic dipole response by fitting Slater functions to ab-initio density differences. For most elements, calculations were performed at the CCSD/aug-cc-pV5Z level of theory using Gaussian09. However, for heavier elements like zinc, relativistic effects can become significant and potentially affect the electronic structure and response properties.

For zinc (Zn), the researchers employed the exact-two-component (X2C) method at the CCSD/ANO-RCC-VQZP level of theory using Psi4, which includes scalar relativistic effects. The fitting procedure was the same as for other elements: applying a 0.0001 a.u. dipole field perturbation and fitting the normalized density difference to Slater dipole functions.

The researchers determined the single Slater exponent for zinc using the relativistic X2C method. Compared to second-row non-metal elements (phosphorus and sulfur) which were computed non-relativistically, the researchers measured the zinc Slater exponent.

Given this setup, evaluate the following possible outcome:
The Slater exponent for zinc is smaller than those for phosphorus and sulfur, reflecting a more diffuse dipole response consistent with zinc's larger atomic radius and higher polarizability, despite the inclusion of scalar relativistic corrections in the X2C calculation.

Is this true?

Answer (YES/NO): YES